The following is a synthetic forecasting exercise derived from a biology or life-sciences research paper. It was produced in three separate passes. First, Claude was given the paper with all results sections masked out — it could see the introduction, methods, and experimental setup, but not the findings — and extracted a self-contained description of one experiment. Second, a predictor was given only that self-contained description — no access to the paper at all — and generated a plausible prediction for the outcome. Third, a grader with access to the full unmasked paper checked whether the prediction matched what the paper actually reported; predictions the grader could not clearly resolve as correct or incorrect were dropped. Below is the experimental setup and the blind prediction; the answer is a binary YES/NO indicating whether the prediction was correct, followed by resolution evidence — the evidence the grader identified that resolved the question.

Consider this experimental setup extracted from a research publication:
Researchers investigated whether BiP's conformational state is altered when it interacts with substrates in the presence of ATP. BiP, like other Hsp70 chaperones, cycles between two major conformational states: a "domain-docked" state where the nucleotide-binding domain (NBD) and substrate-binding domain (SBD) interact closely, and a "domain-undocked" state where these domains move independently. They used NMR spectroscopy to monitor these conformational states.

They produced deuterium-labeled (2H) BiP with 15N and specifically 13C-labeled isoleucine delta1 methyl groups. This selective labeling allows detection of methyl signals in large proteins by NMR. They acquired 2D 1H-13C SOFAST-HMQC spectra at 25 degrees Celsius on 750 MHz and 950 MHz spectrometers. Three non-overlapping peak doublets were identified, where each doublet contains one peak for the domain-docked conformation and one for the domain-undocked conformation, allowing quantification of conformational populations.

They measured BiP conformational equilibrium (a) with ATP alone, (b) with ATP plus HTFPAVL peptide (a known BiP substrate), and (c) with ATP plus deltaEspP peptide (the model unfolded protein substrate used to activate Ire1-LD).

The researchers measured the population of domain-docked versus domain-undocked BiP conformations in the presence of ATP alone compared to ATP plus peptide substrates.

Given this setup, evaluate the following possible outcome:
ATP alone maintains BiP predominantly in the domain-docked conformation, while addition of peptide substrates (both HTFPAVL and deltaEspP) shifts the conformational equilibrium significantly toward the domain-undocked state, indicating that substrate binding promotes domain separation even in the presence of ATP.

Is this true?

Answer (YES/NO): NO